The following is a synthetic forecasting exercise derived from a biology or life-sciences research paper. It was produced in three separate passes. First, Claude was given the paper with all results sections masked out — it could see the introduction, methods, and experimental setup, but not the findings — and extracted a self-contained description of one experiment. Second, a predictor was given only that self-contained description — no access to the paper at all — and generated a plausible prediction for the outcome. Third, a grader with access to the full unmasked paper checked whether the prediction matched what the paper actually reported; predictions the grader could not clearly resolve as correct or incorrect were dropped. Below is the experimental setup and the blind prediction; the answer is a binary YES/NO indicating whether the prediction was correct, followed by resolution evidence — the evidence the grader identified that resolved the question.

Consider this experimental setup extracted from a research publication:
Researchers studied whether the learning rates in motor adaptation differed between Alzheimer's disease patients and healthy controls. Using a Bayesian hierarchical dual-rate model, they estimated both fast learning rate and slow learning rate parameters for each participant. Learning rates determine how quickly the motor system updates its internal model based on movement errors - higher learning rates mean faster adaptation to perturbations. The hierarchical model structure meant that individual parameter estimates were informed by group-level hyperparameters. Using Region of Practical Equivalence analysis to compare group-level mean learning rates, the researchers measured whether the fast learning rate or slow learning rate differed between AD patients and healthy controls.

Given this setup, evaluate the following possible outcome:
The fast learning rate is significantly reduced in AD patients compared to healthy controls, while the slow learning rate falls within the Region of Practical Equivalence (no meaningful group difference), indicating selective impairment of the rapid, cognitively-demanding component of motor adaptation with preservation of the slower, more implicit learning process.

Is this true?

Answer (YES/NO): NO